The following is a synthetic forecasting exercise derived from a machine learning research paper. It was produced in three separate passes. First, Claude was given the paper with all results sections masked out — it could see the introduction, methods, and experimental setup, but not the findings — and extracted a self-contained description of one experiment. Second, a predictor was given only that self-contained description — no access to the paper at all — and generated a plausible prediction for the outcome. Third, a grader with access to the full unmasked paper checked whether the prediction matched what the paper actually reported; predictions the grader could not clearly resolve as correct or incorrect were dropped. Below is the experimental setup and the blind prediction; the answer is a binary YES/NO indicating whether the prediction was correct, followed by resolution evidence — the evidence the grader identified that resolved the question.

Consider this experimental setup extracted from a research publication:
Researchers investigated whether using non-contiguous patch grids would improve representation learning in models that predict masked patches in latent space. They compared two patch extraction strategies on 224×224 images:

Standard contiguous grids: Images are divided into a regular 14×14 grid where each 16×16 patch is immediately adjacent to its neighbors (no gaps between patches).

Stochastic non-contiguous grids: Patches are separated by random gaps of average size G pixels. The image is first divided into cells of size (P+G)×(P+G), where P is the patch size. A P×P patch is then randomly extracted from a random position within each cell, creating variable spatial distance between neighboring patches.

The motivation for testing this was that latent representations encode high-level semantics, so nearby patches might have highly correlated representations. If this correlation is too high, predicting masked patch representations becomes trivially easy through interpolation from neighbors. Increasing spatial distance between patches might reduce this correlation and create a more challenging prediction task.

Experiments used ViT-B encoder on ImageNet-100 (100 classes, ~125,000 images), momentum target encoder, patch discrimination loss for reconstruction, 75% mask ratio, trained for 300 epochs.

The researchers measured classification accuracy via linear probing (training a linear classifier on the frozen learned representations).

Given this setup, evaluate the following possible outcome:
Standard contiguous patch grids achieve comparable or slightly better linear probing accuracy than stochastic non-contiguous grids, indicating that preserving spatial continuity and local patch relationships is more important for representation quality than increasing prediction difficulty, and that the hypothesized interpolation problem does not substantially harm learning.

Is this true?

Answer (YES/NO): NO